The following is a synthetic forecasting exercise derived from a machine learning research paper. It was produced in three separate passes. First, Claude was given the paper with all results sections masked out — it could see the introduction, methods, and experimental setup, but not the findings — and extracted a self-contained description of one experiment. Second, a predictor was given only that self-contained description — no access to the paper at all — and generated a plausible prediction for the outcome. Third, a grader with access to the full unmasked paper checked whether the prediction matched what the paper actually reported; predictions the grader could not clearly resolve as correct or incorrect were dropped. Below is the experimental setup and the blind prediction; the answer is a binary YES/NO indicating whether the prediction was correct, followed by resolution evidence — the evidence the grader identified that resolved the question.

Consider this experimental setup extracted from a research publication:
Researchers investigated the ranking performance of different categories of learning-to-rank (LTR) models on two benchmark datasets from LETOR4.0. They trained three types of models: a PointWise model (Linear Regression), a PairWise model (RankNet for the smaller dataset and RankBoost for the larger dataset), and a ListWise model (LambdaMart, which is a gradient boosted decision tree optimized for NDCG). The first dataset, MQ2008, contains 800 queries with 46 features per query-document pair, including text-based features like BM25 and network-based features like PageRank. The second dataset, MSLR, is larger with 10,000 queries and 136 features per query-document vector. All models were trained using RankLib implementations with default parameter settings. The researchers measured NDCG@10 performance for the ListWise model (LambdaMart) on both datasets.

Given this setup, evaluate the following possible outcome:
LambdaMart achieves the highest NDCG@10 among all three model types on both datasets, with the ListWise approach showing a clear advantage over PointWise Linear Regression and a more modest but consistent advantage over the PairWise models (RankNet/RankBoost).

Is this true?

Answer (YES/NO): NO